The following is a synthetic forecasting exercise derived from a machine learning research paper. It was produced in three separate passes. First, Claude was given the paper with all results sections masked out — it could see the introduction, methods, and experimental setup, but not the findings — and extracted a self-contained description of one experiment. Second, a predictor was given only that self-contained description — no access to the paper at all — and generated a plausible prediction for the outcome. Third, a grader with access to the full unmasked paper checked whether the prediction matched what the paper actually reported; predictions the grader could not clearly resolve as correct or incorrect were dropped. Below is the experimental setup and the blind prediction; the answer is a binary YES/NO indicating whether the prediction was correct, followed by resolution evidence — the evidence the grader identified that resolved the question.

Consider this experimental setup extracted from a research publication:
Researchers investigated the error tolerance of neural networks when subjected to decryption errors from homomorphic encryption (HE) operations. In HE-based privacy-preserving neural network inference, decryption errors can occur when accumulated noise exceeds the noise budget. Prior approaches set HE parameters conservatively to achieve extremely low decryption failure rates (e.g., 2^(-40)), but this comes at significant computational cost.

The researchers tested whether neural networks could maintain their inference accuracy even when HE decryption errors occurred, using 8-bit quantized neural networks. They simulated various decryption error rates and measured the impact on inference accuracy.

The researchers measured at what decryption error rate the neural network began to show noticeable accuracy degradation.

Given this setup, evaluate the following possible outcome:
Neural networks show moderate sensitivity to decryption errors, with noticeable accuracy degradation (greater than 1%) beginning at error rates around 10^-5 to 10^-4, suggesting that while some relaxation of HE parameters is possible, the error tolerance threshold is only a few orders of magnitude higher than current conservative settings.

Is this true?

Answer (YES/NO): NO